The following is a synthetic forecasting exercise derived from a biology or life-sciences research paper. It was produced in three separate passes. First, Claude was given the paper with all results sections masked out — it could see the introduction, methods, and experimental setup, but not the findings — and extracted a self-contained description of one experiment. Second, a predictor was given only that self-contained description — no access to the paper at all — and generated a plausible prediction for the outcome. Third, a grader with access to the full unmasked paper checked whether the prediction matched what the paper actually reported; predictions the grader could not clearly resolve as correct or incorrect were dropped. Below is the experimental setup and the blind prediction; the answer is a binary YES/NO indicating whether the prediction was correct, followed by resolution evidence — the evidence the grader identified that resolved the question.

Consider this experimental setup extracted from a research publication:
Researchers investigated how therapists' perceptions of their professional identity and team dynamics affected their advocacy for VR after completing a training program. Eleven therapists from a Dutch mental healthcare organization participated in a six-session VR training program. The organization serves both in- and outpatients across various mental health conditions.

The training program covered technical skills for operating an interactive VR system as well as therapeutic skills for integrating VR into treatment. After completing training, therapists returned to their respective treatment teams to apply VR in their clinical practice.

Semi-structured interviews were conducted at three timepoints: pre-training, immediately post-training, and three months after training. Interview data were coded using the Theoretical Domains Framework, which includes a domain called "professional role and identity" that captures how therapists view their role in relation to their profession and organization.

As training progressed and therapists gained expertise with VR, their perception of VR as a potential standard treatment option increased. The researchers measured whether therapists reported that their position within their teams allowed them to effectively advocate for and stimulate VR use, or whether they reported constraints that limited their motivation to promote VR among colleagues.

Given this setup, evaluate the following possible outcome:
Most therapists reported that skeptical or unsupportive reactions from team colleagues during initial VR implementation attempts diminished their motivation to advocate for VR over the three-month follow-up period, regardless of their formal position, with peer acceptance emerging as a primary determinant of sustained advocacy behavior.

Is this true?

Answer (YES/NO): NO